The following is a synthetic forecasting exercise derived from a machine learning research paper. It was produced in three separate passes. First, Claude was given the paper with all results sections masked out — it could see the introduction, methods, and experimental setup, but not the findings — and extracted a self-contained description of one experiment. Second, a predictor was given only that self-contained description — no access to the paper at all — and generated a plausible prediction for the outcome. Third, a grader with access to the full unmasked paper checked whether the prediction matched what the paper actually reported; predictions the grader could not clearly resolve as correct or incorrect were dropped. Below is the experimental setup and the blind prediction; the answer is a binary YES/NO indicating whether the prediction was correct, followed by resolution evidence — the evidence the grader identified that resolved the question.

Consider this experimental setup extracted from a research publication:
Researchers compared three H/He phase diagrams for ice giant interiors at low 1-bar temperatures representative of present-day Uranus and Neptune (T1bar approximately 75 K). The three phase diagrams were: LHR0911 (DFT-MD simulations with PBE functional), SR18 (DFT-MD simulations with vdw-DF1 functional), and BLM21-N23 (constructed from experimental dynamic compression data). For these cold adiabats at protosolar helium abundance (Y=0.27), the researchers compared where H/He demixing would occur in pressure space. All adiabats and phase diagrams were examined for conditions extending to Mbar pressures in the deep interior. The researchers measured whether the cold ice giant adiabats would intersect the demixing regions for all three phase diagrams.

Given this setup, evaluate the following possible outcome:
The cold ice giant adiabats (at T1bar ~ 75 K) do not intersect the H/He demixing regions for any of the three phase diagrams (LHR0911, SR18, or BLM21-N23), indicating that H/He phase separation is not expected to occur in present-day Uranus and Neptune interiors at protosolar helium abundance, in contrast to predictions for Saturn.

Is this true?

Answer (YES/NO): NO